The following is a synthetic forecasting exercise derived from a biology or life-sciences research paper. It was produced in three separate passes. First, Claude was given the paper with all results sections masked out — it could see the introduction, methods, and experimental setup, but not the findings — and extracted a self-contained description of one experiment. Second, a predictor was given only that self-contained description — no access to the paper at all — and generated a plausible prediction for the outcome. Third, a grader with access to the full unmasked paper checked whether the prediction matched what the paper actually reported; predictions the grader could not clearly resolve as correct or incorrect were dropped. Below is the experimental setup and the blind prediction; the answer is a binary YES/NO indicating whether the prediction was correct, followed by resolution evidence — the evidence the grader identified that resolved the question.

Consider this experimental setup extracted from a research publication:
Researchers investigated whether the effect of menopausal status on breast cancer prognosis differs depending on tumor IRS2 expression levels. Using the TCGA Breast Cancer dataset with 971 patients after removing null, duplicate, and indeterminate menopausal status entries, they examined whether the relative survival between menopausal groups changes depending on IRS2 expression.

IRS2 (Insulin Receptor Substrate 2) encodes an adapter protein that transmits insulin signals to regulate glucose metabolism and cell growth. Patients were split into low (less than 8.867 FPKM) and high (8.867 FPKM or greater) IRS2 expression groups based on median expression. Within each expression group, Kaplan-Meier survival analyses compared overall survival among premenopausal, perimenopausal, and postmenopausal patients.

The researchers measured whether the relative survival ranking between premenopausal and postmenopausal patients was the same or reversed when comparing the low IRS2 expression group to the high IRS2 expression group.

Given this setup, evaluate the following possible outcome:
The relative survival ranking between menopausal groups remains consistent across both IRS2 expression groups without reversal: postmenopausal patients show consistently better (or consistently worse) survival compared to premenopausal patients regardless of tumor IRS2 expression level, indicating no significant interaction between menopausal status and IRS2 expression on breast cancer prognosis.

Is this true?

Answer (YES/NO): YES